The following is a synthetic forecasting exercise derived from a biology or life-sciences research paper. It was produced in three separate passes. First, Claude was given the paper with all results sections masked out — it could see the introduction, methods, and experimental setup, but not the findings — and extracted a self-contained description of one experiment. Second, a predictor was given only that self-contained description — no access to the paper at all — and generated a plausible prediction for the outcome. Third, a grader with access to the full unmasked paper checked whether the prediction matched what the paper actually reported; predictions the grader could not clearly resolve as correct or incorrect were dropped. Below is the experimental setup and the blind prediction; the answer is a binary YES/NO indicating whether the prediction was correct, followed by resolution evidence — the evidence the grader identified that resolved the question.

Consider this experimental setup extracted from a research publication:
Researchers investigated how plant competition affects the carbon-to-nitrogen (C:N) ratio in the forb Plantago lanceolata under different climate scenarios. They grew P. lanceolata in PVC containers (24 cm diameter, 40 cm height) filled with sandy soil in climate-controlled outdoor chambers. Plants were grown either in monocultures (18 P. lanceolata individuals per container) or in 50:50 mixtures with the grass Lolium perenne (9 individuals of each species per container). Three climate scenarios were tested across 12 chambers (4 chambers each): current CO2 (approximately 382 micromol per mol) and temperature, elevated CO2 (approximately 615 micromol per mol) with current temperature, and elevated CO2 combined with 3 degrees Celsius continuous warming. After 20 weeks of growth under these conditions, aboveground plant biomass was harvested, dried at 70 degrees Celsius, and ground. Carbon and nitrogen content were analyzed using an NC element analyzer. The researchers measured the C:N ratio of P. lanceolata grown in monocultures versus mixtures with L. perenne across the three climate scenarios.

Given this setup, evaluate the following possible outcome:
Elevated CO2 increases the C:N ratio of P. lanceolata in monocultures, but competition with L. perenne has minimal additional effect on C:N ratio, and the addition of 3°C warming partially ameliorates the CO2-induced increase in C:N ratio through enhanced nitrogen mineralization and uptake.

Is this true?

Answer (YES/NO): NO